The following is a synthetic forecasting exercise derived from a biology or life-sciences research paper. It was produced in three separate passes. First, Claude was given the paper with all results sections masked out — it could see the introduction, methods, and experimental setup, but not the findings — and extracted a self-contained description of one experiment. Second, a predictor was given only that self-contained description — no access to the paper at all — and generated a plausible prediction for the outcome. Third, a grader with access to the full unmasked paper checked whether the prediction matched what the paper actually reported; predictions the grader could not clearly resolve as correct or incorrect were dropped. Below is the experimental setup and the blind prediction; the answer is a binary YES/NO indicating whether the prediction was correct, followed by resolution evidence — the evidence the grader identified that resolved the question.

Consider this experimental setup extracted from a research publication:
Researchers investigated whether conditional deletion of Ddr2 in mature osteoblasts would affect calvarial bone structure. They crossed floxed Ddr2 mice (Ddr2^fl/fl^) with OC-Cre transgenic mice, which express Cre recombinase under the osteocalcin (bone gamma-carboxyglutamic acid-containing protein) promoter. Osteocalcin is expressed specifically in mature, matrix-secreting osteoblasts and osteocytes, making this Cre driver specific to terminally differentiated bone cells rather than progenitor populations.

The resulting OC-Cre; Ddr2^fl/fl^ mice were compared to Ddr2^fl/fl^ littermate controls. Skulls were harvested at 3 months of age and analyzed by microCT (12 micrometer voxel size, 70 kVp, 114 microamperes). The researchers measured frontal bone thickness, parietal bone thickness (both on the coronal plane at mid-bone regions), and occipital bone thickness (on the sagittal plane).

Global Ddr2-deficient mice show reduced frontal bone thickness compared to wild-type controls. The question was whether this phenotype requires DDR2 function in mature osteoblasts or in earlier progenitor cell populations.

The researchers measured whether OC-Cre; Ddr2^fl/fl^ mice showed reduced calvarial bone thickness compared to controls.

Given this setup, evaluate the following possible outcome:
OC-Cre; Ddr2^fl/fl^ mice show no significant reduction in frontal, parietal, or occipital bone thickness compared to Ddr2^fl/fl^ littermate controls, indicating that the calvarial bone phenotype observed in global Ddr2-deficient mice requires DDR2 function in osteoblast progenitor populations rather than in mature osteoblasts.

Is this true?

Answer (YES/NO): YES